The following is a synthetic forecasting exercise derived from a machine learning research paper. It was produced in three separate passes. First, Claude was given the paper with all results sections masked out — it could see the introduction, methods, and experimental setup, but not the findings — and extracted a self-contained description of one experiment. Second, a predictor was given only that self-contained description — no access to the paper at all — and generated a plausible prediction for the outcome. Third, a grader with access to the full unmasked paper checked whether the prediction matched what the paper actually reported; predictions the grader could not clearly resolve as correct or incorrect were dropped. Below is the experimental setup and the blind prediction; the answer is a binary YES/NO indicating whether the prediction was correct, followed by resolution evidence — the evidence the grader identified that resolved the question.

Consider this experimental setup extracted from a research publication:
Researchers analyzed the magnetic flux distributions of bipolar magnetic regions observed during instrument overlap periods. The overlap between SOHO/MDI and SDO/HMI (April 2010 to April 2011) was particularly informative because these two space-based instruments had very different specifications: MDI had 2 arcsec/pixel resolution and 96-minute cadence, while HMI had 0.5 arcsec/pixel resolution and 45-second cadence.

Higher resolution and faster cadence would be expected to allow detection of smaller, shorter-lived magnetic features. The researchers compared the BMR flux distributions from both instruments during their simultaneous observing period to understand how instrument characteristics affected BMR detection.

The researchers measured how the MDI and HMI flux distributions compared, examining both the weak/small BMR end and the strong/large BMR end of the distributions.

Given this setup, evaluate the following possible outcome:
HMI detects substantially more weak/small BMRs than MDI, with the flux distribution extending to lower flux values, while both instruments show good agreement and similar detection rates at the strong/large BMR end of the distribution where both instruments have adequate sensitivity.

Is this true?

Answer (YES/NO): YES